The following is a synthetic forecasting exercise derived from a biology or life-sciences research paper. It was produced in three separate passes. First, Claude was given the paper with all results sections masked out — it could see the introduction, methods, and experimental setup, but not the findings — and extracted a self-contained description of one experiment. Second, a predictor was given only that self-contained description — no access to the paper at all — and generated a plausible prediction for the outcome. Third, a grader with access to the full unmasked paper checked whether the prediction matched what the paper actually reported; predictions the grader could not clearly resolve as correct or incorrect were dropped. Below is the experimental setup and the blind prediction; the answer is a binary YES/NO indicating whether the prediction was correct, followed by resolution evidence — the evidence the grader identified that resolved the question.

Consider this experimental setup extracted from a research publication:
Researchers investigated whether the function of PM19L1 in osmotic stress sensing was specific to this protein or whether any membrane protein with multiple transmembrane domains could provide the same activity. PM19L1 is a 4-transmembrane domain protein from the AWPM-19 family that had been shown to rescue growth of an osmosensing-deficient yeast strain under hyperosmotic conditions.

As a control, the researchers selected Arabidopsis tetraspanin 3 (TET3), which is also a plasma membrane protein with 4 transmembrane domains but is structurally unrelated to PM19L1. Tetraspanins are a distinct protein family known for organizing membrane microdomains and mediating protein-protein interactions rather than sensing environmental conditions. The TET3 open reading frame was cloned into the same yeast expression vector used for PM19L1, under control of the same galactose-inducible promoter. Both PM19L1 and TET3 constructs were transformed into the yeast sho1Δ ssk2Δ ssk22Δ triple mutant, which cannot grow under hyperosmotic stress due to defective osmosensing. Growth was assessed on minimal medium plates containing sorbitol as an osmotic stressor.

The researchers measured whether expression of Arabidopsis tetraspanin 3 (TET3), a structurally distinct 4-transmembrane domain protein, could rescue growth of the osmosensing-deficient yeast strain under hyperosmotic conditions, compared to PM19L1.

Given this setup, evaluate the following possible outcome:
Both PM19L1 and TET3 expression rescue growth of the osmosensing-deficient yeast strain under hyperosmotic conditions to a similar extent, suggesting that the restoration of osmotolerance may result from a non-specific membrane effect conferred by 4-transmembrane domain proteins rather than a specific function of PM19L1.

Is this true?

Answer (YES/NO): NO